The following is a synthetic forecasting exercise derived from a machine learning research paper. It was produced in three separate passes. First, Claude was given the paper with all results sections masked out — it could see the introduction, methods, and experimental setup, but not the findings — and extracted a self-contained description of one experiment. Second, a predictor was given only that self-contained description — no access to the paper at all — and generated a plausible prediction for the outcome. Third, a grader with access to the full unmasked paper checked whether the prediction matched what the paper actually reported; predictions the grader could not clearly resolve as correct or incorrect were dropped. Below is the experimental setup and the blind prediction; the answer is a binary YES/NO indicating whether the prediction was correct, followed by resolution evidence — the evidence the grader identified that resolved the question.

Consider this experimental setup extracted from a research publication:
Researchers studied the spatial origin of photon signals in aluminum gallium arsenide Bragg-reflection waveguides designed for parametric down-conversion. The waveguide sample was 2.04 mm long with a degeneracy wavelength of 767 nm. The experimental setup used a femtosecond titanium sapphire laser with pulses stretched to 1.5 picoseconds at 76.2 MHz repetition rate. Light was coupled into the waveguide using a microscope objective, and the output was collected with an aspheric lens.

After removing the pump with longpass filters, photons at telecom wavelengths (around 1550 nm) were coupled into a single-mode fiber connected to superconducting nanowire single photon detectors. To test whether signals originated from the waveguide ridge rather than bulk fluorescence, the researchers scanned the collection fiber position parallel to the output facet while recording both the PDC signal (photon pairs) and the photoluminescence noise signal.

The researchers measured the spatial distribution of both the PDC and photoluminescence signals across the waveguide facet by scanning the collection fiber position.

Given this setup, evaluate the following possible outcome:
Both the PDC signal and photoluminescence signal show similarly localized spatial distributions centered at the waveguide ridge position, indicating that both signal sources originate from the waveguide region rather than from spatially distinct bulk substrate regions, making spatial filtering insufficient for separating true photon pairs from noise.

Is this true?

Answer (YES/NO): NO